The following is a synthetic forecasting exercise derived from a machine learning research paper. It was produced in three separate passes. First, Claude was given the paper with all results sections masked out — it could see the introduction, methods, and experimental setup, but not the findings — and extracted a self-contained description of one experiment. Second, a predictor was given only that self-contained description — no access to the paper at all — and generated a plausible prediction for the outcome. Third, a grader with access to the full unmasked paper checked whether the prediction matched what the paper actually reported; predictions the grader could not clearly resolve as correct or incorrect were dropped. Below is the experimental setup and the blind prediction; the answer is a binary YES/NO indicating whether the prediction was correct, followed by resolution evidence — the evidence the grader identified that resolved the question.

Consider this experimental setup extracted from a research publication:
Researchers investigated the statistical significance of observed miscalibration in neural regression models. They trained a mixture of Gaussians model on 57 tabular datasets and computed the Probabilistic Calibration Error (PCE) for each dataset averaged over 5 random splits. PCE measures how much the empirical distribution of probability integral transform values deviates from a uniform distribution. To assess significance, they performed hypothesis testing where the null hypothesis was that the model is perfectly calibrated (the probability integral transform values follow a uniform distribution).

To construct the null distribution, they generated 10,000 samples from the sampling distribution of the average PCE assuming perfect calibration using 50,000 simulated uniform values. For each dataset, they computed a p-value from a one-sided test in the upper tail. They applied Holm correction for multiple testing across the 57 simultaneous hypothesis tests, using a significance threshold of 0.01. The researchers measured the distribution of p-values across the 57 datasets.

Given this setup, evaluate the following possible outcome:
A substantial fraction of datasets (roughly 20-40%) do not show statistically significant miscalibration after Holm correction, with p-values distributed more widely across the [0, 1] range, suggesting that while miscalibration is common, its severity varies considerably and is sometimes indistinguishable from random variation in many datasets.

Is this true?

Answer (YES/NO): NO